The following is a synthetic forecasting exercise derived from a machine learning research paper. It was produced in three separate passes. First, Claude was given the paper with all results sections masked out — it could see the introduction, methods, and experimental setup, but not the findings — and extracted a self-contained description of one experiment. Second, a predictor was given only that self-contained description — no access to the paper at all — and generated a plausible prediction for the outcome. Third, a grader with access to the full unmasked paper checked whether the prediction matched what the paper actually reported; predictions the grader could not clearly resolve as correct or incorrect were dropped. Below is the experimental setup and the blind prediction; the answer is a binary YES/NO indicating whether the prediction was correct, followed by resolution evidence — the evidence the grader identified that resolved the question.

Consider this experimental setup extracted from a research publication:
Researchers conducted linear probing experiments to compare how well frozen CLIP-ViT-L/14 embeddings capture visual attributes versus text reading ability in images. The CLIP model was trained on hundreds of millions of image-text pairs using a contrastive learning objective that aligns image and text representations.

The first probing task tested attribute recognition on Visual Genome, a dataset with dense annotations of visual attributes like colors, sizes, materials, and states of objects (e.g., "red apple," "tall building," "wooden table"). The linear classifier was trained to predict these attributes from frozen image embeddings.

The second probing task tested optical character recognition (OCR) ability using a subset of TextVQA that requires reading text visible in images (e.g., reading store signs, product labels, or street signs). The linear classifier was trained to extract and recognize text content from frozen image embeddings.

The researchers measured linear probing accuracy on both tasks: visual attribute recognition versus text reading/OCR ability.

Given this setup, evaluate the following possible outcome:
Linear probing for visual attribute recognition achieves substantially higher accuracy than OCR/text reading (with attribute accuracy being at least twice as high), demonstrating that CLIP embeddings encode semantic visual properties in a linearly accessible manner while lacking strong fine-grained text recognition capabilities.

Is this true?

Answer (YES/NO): YES